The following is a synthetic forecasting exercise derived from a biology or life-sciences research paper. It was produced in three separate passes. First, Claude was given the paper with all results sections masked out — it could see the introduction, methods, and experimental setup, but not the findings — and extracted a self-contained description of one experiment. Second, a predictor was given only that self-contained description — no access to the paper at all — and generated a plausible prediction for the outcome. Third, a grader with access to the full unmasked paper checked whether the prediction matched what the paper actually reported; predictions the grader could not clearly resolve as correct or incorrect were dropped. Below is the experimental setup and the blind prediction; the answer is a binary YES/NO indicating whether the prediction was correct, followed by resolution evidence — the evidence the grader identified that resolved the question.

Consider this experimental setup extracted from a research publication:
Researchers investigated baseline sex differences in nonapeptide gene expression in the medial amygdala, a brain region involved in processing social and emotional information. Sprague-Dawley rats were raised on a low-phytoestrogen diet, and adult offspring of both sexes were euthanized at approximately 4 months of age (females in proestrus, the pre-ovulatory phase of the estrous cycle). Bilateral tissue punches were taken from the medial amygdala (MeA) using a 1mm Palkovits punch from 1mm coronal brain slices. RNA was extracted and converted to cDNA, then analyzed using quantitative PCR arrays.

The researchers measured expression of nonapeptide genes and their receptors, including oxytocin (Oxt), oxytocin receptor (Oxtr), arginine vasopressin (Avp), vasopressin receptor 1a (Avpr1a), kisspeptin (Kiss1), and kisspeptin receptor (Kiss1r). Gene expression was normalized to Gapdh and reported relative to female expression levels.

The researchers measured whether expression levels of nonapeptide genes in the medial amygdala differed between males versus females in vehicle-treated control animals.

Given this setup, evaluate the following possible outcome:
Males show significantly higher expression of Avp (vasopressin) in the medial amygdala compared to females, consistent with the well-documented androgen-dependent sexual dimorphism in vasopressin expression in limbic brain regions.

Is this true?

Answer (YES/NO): NO